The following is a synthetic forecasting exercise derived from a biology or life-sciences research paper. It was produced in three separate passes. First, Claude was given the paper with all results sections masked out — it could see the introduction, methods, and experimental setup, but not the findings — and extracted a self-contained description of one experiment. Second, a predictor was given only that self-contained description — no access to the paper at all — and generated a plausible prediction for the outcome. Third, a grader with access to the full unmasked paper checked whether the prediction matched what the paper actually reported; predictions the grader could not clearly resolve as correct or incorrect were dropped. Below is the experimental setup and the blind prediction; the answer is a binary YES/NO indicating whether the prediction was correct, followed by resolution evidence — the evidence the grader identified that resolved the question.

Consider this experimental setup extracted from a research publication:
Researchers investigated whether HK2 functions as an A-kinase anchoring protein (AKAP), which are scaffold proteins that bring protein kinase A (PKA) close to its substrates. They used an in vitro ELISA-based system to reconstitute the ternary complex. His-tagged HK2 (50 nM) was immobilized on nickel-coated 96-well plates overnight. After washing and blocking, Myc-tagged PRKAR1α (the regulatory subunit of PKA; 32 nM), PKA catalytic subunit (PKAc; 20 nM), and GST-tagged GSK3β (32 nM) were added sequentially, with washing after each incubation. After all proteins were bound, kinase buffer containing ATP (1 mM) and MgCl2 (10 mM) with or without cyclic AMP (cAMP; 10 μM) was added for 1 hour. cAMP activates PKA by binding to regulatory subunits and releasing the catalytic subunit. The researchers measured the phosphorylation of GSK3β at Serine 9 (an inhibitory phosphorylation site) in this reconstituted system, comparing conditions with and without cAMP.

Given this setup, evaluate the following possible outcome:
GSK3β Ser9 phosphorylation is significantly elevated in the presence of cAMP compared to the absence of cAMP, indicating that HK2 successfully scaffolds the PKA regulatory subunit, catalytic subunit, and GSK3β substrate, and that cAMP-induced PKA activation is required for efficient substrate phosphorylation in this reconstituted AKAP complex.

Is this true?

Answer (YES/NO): YES